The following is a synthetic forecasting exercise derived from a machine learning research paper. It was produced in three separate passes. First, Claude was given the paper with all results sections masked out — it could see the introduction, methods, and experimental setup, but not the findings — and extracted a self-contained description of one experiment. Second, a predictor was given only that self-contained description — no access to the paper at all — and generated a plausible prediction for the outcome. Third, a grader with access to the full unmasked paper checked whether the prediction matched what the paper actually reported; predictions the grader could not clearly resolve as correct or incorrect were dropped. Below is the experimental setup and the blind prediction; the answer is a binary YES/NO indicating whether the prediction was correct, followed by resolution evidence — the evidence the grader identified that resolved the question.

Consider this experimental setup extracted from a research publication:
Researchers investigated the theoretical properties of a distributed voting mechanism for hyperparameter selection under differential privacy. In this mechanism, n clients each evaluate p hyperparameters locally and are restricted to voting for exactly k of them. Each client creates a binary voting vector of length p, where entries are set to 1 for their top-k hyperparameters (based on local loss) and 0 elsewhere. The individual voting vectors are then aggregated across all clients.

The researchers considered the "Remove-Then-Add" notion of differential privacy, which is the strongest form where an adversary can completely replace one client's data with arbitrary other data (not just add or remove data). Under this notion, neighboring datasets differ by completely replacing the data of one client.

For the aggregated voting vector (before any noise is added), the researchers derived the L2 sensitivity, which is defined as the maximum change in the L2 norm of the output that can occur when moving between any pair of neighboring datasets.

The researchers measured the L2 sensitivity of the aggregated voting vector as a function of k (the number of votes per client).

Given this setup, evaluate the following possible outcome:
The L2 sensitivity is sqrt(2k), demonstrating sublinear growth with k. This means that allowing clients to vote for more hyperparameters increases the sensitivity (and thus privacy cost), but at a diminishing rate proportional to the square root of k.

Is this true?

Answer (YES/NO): YES